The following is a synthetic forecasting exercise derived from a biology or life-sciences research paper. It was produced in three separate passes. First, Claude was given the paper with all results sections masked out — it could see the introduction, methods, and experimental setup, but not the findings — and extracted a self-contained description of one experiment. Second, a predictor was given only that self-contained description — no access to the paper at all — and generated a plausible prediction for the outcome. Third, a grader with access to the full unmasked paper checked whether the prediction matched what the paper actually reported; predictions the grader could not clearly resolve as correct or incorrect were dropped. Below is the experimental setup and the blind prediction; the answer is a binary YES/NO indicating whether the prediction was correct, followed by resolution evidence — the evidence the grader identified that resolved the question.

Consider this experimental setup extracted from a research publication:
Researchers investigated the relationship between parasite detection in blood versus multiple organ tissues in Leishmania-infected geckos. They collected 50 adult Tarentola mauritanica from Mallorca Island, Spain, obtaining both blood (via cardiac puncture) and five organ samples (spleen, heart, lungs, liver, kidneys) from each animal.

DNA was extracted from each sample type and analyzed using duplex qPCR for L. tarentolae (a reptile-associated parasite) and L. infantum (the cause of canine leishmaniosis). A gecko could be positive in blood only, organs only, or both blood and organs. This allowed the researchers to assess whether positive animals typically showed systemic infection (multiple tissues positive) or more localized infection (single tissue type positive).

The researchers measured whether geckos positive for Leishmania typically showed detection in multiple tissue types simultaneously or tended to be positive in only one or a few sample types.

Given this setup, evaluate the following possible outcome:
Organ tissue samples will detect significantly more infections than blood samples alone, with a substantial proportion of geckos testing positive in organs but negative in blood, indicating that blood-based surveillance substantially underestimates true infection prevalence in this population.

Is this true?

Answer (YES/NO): NO